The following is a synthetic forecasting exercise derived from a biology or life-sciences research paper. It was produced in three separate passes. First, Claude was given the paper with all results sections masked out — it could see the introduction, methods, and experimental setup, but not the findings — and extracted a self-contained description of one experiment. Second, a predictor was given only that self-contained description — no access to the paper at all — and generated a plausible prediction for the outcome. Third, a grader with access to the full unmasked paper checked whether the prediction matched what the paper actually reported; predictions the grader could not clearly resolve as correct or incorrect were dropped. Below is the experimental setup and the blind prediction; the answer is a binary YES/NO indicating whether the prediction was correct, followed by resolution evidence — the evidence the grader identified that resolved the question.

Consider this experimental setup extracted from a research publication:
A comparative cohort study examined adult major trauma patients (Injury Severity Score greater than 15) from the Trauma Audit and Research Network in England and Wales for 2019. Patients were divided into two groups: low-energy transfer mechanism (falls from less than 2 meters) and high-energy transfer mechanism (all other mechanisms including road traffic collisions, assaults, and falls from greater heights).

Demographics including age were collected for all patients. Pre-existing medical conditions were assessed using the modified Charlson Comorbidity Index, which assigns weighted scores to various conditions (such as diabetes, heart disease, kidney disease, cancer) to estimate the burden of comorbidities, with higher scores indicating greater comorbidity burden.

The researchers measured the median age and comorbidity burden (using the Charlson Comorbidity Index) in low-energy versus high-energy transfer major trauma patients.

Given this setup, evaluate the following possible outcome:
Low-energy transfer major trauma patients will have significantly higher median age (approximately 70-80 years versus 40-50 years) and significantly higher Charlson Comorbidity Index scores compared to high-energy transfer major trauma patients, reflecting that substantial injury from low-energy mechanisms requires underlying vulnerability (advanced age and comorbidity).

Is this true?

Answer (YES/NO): YES